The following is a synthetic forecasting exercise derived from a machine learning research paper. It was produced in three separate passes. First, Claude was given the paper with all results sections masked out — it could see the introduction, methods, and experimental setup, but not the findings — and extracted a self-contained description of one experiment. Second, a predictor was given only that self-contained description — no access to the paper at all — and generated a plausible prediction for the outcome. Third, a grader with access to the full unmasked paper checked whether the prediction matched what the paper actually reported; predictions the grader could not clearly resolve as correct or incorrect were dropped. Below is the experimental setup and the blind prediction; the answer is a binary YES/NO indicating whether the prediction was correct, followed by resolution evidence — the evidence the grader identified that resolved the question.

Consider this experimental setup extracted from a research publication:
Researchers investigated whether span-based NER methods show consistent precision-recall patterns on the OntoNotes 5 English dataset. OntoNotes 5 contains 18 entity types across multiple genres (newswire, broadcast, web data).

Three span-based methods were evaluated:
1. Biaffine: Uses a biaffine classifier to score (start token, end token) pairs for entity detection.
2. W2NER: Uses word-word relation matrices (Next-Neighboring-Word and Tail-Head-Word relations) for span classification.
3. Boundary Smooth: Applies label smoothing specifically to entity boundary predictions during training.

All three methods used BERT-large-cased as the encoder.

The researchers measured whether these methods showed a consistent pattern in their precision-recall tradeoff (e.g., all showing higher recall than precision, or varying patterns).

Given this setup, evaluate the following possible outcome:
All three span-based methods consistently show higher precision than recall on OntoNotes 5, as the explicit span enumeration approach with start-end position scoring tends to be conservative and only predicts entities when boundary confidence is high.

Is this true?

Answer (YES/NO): NO